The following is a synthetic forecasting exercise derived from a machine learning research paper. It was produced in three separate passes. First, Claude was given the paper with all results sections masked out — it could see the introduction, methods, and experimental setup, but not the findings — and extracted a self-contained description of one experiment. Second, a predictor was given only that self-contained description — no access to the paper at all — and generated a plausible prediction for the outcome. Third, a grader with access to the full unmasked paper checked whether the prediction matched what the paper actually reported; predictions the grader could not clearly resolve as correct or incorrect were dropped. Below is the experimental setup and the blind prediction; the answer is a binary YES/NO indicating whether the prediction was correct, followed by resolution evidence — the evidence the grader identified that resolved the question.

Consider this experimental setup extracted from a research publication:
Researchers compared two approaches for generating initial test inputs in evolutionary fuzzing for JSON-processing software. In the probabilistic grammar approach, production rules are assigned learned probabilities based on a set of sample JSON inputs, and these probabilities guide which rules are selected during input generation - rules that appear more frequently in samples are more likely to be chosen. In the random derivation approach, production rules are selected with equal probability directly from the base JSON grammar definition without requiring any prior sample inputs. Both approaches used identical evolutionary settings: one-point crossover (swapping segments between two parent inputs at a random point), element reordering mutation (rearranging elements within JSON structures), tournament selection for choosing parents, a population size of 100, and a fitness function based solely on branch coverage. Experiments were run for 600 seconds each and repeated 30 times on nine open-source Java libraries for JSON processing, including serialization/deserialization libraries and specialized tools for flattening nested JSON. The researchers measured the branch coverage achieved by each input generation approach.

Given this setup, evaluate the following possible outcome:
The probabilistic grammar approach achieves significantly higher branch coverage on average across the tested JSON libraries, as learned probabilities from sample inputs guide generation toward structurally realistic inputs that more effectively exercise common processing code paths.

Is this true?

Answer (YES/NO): NO